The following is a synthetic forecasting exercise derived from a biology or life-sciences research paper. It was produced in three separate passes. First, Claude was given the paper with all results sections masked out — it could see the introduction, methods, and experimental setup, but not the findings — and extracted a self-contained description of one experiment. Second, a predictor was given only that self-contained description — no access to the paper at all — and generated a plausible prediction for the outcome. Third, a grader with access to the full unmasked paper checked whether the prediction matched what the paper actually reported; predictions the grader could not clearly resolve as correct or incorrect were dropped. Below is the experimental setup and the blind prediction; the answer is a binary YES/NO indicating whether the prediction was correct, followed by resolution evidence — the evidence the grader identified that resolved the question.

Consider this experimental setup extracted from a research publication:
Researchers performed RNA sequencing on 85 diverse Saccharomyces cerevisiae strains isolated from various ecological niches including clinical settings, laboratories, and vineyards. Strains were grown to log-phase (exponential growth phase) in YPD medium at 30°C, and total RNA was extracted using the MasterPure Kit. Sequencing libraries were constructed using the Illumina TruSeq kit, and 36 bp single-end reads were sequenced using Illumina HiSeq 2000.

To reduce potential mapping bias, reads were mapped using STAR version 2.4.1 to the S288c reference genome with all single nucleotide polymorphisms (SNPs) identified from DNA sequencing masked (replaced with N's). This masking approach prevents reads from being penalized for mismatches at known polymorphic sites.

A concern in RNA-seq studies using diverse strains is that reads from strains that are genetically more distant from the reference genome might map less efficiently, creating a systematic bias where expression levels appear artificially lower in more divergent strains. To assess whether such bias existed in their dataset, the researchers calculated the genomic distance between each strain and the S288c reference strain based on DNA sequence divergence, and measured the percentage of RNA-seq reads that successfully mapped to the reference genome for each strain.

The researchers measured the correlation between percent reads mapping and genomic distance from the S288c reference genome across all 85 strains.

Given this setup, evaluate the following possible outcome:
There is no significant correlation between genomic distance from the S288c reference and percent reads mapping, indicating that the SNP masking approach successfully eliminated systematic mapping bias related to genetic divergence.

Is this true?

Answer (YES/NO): YES